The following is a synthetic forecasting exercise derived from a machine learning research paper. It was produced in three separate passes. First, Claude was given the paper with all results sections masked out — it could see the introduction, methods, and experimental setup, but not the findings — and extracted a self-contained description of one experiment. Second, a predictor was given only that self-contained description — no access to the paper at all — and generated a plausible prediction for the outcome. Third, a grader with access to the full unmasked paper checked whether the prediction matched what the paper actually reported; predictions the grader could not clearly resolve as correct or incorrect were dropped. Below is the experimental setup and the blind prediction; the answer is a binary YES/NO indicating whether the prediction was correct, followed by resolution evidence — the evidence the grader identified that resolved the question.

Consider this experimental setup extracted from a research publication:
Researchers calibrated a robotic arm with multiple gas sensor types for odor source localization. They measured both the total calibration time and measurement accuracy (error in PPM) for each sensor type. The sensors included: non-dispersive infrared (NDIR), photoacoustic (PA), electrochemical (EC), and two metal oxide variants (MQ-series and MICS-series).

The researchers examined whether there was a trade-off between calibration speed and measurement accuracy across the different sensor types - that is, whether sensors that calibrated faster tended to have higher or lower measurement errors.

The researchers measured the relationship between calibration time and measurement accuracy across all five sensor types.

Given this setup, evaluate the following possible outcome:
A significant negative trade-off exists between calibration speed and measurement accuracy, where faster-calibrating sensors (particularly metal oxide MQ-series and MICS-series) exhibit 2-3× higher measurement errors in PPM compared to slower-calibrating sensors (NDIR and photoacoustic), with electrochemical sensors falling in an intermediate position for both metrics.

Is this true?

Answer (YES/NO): NO